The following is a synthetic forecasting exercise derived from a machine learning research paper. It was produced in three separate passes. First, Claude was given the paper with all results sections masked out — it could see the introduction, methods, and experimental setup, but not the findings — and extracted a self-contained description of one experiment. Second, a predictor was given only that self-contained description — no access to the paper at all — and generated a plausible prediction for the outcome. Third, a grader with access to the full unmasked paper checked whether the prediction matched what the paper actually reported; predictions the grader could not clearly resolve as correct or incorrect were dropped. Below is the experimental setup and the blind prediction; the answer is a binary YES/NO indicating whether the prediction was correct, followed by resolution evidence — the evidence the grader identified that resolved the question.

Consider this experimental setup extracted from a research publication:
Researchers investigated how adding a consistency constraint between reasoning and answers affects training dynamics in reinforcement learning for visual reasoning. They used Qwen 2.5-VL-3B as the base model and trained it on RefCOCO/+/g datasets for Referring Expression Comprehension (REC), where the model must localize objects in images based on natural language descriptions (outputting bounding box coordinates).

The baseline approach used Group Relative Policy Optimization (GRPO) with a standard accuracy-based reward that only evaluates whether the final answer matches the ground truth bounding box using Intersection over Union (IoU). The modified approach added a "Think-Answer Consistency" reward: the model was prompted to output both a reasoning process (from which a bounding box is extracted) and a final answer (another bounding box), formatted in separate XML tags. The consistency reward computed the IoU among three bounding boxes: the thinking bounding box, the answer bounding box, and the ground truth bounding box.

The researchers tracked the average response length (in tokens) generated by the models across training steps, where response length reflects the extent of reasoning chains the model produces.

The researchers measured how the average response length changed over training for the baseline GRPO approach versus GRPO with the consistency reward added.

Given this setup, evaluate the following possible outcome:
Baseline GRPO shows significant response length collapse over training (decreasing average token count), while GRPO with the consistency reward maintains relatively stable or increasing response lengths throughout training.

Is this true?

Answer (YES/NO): NO